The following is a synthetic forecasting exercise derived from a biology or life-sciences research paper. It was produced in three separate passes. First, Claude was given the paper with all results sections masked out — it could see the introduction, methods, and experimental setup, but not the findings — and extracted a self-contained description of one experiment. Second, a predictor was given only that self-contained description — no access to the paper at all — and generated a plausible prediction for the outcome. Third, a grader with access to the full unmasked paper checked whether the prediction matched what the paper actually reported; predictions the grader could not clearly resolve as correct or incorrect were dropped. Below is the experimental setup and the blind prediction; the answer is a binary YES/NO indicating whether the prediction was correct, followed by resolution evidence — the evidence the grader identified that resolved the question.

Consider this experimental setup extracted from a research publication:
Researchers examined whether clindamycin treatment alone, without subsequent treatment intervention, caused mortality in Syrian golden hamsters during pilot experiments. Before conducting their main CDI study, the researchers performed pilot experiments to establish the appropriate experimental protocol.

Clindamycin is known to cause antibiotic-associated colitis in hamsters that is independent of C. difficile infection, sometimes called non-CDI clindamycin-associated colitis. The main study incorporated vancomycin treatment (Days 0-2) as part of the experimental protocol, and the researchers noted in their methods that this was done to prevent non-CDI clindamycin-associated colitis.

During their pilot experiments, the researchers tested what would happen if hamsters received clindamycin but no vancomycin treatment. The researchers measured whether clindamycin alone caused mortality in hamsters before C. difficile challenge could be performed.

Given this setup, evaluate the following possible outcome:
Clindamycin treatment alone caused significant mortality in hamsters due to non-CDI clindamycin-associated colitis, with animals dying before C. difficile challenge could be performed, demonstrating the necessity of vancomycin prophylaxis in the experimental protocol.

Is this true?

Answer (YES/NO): YES